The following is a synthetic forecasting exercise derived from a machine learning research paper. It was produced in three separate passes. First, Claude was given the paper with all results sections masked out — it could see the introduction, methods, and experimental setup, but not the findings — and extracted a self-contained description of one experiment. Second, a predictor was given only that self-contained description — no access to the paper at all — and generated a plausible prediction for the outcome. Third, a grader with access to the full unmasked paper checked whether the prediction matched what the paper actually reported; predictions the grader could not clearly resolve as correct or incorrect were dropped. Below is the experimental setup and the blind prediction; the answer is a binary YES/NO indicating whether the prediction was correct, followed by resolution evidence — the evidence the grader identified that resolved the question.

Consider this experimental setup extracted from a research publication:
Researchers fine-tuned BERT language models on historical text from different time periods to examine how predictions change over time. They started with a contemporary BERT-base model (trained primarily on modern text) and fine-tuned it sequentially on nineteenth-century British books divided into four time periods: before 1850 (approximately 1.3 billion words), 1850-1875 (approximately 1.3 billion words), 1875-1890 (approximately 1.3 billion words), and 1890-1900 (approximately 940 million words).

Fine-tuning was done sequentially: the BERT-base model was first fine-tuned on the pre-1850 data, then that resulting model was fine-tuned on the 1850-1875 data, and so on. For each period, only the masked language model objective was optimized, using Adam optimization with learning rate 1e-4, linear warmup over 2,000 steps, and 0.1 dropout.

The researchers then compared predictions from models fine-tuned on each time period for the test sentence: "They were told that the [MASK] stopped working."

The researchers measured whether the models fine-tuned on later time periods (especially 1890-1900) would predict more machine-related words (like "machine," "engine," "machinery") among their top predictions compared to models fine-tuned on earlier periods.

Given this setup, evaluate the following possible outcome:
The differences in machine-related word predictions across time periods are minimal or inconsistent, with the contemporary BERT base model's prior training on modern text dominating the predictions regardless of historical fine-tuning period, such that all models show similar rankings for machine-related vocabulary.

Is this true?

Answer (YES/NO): NO